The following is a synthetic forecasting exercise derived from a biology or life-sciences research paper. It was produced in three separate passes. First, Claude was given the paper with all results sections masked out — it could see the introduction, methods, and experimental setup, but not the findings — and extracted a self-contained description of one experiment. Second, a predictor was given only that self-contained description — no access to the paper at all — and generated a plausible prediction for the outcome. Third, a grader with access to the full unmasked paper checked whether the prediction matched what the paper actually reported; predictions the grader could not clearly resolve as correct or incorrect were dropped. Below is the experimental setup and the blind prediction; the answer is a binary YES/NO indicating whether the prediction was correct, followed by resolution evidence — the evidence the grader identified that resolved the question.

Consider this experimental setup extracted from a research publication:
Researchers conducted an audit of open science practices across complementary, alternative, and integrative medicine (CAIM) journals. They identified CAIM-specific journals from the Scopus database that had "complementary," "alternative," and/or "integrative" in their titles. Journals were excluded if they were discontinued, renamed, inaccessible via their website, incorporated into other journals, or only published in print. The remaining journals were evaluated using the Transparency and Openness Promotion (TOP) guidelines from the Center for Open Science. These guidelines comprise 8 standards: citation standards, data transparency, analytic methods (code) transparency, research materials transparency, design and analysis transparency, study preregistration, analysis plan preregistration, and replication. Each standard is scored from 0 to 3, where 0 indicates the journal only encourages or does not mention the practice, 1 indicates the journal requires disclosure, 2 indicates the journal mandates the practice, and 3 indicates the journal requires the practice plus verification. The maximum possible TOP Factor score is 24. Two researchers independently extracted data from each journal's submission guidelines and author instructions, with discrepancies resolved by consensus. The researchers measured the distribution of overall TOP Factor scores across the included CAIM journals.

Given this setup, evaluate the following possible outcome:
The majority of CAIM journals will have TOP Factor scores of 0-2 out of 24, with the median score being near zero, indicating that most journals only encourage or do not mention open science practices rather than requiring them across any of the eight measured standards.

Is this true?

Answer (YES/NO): NO